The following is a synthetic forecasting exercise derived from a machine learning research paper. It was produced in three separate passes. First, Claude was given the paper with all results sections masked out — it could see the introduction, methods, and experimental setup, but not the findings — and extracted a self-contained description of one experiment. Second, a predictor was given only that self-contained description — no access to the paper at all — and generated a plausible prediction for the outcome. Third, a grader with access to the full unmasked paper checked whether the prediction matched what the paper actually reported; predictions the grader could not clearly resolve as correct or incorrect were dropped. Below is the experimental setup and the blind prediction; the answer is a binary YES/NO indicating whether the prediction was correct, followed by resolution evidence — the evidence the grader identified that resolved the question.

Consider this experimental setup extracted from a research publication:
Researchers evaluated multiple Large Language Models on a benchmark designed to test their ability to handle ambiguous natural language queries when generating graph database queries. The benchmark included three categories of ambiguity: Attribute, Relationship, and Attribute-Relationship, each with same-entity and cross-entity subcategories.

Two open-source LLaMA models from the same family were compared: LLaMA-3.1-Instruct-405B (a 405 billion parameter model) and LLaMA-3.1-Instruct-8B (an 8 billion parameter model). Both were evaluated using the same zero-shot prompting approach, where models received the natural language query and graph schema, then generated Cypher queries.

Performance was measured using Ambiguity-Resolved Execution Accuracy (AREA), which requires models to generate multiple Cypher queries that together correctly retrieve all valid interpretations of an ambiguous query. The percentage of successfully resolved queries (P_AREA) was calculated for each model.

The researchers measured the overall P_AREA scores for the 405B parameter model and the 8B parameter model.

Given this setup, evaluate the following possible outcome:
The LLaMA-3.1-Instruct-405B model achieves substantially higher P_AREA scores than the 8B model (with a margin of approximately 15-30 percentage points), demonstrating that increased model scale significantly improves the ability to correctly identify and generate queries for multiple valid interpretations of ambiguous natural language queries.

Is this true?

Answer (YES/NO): NO